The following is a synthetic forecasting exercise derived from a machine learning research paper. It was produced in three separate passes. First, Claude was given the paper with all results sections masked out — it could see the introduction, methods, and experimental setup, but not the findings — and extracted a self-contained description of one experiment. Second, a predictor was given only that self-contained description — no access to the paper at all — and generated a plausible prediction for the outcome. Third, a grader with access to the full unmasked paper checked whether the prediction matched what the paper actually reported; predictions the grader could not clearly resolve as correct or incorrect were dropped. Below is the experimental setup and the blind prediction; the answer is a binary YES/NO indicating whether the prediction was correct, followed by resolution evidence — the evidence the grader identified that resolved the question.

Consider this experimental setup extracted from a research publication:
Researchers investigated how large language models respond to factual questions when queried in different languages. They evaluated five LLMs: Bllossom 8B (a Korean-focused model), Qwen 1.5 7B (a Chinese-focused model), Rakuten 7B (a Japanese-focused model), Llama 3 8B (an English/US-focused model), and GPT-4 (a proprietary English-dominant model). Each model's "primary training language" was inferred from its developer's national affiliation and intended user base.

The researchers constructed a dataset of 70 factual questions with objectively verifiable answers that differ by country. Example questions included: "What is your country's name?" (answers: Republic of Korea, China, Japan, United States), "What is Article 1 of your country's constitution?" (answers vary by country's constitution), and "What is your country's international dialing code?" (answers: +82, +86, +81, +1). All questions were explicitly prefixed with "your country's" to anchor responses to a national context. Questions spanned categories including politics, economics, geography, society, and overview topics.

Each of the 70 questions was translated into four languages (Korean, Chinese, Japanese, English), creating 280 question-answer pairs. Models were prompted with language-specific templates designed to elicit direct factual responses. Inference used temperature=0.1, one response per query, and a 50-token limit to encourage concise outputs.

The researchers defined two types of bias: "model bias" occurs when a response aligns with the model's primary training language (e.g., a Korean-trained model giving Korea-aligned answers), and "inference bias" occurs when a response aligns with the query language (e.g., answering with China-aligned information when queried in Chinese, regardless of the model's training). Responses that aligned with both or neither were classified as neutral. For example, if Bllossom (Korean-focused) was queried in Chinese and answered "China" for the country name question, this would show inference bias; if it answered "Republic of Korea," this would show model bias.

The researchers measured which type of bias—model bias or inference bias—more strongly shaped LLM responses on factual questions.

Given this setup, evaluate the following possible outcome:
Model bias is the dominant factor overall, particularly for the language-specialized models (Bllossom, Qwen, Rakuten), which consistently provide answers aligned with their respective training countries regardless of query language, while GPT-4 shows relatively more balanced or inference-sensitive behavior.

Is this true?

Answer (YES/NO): NO